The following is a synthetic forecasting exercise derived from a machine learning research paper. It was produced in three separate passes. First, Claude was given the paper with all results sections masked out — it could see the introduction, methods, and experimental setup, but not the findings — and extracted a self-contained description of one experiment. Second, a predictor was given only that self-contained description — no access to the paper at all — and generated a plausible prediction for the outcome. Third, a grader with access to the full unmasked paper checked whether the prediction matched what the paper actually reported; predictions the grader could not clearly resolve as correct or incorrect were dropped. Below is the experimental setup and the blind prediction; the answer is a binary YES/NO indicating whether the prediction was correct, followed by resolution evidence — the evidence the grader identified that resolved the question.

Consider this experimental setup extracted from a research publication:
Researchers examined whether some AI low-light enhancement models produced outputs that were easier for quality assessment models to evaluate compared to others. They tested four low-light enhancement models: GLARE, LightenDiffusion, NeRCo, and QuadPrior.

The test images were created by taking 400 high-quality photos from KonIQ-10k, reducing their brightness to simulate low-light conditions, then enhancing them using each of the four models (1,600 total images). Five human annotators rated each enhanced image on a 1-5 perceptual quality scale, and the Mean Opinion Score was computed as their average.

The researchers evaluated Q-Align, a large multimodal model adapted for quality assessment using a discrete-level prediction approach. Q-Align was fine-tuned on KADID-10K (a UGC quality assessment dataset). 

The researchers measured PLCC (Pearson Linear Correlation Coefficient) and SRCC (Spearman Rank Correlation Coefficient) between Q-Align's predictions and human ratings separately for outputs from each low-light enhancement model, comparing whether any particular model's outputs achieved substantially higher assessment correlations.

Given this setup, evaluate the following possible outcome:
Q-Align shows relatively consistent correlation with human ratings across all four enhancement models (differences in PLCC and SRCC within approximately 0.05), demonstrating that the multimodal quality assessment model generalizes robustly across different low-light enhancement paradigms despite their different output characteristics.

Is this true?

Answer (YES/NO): NO